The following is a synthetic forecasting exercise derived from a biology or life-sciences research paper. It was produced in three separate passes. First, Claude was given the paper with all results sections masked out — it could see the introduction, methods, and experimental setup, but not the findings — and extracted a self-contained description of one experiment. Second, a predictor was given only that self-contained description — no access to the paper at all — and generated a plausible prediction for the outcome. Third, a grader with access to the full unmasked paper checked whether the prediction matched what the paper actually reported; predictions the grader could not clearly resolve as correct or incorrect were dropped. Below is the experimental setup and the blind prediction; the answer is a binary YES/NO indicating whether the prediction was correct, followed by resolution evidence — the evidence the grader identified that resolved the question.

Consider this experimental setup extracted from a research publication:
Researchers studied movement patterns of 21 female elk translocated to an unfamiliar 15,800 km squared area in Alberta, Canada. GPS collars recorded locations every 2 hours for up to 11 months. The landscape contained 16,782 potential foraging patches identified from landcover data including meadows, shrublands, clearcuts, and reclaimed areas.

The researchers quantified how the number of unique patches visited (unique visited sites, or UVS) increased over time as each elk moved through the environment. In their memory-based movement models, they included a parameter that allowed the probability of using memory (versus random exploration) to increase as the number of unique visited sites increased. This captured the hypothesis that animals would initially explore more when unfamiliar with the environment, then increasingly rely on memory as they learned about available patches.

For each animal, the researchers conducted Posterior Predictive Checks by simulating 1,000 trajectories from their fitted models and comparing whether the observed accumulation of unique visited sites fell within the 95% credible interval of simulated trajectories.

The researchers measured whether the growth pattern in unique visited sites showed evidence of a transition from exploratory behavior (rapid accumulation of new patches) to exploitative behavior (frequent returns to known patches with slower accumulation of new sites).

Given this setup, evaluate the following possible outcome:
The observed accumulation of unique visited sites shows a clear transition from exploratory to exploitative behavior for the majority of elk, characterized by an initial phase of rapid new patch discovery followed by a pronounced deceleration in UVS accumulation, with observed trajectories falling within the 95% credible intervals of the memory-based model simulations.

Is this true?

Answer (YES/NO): NO